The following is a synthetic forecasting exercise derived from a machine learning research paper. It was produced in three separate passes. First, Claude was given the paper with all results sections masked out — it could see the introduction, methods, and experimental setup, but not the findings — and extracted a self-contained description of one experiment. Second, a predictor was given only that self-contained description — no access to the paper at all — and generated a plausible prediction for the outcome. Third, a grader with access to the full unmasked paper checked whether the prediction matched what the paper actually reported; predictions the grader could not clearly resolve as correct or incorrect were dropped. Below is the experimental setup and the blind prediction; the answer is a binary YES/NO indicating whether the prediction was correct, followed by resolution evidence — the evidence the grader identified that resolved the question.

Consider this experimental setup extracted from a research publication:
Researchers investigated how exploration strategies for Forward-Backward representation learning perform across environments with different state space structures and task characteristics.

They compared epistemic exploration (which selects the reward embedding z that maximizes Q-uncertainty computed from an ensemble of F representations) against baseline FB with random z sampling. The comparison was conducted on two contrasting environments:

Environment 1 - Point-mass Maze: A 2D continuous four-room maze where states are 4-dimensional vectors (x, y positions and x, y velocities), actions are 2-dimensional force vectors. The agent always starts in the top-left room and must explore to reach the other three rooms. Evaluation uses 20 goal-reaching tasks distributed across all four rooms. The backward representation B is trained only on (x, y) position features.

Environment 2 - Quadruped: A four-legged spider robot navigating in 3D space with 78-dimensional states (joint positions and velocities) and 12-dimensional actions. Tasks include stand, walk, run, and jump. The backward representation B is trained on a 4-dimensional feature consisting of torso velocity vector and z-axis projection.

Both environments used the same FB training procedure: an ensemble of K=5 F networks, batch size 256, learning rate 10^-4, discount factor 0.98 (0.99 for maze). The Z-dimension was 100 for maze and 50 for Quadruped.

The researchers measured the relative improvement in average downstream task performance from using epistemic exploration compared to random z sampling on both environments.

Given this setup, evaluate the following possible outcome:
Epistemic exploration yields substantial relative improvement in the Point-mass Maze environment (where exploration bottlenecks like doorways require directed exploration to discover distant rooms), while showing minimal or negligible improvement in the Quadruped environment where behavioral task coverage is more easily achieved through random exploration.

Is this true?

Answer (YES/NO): NO